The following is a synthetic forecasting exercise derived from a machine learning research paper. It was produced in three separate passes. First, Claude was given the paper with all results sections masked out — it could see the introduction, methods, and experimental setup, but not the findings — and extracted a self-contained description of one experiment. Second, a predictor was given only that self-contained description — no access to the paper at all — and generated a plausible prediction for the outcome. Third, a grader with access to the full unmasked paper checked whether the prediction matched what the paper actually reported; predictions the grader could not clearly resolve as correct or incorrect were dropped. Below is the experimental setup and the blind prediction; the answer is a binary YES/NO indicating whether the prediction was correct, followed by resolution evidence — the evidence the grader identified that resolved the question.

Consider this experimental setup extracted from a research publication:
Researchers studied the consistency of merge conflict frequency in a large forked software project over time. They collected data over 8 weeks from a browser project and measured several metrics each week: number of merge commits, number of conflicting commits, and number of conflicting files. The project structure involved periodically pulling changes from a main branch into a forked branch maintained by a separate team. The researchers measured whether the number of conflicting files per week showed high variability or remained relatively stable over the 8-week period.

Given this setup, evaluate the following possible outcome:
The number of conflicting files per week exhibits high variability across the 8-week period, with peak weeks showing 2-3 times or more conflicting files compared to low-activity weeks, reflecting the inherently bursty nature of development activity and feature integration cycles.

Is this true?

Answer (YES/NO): NO